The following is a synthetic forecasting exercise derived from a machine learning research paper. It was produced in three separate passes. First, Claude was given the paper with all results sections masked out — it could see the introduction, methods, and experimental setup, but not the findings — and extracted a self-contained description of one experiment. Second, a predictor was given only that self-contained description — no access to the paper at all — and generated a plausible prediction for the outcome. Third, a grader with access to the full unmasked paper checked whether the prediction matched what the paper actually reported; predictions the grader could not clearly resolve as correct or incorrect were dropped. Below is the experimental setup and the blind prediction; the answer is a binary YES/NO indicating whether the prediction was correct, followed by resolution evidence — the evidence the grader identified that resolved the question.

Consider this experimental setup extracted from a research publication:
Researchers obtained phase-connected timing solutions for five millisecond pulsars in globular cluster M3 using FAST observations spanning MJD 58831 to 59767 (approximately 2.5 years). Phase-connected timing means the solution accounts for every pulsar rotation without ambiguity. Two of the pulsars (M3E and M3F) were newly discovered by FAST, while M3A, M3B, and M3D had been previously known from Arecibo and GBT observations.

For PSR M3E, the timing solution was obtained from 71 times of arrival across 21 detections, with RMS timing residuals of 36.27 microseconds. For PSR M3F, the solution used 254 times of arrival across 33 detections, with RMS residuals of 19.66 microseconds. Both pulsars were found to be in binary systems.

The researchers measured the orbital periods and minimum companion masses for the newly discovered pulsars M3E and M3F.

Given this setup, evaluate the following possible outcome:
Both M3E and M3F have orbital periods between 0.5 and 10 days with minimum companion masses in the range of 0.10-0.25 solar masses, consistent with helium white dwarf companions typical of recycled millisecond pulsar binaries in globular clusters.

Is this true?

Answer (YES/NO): YES